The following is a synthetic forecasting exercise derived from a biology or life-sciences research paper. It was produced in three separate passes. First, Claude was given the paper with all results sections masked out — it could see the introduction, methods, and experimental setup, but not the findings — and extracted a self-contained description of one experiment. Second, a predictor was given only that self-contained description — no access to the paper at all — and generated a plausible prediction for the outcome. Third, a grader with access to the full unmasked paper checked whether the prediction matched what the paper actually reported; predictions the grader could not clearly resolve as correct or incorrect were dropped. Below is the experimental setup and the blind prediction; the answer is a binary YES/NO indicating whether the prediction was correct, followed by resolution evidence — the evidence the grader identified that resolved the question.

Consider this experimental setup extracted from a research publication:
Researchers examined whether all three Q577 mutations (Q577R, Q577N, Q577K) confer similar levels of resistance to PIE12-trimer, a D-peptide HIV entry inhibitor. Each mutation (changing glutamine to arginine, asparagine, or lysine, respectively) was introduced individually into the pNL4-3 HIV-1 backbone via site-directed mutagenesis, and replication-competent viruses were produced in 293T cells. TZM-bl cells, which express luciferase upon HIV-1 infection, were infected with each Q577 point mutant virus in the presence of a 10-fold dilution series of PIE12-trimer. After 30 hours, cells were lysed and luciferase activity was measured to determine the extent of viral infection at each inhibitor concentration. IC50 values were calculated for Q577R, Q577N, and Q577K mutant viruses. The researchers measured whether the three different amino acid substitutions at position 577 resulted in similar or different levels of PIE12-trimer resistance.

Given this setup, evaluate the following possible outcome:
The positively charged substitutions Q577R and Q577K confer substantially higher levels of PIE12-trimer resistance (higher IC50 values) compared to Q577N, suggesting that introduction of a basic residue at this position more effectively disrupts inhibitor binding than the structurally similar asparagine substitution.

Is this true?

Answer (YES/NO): NO